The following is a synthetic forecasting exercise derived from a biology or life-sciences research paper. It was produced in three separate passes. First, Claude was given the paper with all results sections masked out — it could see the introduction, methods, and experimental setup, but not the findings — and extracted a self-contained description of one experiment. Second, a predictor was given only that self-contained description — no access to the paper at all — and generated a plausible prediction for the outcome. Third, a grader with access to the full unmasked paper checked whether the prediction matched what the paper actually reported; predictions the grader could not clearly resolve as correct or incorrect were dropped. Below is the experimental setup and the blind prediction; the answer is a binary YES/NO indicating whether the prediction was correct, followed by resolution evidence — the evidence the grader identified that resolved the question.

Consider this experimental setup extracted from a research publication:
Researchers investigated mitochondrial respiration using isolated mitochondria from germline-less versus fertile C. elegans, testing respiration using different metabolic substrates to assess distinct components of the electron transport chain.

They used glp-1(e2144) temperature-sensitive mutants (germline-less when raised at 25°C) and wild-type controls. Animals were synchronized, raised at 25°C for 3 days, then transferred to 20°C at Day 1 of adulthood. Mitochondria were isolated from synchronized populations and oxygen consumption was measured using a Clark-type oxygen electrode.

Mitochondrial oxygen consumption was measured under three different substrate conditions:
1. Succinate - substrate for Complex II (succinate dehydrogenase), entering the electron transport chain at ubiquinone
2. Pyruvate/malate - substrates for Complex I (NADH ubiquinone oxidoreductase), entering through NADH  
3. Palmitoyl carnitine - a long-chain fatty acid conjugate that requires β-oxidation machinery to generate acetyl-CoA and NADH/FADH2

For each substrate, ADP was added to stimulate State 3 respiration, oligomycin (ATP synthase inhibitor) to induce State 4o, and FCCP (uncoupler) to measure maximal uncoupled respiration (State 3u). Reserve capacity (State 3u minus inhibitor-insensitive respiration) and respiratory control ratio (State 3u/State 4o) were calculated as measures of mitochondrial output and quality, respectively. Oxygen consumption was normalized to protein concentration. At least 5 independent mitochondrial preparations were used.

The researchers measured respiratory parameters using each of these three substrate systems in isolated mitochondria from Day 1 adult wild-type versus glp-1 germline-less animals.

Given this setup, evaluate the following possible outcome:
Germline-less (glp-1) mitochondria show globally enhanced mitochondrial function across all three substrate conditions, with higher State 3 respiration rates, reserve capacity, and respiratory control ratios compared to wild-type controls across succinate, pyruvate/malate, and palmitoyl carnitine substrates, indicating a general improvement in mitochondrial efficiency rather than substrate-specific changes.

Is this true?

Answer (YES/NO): NO